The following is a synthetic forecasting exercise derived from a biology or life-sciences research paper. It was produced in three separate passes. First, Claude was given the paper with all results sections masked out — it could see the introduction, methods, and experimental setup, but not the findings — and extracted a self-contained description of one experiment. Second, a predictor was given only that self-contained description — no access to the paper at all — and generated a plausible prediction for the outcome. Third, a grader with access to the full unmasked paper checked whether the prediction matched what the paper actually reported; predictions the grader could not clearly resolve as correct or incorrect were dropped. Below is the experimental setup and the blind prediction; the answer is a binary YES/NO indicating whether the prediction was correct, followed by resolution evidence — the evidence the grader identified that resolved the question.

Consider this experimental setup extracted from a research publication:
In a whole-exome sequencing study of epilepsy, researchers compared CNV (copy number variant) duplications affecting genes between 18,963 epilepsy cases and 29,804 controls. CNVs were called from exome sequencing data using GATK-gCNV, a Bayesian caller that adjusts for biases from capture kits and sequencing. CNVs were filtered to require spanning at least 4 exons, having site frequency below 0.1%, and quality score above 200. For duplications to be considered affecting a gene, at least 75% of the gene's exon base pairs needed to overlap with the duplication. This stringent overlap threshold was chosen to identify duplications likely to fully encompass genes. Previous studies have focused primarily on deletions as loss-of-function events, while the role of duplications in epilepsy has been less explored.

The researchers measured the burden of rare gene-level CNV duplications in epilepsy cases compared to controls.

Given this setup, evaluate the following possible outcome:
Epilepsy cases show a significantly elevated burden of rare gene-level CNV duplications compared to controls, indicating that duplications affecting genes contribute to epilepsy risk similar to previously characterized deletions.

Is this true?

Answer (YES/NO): NO